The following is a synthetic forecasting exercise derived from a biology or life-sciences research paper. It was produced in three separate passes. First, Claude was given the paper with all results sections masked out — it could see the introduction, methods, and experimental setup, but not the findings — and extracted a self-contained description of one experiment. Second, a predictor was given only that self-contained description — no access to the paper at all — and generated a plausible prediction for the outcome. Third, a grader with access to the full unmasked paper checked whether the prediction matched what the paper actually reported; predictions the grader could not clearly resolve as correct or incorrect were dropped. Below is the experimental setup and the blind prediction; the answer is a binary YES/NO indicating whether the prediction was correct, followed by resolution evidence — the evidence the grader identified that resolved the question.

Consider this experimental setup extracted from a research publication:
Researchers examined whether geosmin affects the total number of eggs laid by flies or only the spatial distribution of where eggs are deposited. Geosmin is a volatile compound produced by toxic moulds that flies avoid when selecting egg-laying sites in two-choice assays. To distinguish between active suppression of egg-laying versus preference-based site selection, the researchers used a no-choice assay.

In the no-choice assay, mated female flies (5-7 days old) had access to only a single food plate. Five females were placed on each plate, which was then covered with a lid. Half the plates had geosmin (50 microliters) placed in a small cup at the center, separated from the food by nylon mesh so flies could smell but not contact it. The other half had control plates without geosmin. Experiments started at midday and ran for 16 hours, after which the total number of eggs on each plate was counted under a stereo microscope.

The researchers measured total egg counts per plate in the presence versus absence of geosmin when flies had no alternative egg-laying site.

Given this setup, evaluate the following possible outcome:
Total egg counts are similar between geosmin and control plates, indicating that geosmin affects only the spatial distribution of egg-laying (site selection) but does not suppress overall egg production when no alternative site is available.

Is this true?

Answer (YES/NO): YES